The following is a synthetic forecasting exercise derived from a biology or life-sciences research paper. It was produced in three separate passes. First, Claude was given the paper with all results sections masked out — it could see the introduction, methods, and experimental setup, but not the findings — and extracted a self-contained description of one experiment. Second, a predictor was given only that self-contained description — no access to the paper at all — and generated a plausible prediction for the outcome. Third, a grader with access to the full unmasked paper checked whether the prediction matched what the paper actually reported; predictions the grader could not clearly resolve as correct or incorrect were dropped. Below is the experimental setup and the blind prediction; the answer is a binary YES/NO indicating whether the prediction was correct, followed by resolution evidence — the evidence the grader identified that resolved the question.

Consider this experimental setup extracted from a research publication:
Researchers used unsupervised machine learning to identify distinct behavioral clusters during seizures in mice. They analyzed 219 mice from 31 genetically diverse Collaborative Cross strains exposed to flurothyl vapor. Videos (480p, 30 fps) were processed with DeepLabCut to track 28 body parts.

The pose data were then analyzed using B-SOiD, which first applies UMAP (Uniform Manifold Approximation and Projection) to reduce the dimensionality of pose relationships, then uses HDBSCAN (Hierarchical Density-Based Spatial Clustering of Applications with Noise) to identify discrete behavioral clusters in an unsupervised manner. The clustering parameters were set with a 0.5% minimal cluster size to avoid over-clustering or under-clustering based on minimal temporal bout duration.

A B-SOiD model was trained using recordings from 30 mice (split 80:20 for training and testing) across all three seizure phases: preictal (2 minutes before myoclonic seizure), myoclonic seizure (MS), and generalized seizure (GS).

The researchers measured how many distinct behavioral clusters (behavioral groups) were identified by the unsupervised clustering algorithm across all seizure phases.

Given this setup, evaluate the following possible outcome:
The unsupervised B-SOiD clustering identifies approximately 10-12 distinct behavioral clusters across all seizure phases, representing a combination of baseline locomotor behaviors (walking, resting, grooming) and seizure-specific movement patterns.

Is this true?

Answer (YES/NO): NO